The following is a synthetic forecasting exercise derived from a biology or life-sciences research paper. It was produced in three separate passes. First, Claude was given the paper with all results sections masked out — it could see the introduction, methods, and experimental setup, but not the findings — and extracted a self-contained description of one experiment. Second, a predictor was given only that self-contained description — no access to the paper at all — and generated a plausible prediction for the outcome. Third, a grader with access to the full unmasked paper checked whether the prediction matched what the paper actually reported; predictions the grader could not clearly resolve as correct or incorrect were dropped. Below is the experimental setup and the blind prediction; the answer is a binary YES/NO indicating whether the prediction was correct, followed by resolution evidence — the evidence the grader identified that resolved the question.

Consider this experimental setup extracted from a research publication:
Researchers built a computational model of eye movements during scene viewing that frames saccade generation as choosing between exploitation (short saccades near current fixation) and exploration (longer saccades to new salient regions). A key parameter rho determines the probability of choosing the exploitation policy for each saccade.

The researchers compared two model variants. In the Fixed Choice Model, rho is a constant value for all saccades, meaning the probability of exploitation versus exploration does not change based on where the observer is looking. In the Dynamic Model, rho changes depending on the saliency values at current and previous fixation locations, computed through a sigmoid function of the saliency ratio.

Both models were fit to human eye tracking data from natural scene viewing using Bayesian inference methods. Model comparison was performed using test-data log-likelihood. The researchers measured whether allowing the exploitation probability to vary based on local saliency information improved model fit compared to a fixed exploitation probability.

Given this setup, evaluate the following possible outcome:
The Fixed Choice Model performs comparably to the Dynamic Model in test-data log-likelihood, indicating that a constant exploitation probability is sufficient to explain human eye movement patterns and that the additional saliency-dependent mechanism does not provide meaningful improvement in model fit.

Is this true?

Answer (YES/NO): NO